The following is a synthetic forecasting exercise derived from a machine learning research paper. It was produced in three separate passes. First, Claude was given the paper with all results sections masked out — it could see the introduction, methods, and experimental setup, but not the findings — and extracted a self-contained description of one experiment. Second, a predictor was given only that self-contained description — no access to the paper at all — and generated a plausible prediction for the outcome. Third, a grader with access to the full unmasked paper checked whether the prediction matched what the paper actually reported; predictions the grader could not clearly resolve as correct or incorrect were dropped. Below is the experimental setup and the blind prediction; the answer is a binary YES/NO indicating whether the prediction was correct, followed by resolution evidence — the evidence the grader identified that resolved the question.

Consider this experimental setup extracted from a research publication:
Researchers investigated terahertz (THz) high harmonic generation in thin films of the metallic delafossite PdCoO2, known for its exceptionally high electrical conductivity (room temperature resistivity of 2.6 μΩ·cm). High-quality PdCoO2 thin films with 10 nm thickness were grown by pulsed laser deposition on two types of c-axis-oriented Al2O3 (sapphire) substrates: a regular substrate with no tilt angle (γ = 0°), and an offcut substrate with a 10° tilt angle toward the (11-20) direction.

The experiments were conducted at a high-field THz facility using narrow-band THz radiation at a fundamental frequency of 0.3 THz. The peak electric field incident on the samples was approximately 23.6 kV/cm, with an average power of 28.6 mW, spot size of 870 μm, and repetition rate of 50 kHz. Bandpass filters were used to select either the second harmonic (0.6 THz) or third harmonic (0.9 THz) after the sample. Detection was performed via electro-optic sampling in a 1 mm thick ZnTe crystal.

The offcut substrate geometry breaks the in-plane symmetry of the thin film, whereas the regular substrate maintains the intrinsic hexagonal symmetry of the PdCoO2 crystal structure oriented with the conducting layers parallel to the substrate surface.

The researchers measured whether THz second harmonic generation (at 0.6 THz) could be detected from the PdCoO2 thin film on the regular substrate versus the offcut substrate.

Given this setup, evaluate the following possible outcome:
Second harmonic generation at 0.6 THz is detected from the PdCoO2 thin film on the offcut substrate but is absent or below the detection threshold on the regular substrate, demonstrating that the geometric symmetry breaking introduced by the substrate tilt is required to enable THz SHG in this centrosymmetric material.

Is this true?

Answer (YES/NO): YES